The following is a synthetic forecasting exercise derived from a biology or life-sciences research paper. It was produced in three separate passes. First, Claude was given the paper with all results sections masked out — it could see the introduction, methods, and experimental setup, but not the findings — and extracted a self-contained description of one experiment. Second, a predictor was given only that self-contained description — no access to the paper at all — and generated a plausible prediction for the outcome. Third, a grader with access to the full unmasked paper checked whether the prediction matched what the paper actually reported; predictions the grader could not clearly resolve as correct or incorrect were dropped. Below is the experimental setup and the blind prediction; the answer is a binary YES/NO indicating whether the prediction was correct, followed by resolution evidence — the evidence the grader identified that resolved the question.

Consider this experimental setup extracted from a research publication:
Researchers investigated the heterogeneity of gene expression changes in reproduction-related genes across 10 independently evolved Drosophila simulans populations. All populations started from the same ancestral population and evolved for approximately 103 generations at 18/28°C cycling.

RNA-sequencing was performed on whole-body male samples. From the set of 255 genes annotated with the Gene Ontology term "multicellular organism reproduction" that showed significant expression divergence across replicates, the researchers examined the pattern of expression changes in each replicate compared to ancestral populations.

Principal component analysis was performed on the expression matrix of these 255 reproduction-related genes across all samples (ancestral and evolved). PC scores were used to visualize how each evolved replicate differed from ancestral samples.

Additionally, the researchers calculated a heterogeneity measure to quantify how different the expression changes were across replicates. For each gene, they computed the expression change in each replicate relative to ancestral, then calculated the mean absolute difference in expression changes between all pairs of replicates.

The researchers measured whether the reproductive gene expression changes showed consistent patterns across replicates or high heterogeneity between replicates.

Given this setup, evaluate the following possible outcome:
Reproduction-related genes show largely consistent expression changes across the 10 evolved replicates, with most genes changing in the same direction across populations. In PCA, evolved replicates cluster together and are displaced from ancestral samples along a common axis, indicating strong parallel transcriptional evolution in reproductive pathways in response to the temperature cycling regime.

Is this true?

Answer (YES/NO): NO